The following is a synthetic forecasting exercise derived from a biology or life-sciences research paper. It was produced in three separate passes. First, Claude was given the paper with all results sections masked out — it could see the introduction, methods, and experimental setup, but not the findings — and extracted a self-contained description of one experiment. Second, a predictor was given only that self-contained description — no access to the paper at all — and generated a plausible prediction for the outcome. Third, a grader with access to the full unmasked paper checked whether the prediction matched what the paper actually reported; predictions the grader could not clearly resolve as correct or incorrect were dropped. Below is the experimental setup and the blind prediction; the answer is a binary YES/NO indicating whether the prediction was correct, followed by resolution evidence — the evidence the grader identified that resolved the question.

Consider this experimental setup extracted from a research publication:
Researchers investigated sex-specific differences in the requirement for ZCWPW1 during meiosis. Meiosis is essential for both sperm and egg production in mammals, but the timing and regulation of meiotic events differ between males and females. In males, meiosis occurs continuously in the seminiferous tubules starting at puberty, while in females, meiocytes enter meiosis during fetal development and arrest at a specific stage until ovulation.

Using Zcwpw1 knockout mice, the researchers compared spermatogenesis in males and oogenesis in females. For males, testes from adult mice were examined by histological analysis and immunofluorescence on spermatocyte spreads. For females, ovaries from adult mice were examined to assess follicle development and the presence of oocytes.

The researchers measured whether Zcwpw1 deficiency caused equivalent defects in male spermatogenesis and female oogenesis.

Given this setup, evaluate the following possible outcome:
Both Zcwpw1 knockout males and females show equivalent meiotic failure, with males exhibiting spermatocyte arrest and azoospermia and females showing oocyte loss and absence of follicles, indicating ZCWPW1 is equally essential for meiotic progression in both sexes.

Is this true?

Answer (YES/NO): NO